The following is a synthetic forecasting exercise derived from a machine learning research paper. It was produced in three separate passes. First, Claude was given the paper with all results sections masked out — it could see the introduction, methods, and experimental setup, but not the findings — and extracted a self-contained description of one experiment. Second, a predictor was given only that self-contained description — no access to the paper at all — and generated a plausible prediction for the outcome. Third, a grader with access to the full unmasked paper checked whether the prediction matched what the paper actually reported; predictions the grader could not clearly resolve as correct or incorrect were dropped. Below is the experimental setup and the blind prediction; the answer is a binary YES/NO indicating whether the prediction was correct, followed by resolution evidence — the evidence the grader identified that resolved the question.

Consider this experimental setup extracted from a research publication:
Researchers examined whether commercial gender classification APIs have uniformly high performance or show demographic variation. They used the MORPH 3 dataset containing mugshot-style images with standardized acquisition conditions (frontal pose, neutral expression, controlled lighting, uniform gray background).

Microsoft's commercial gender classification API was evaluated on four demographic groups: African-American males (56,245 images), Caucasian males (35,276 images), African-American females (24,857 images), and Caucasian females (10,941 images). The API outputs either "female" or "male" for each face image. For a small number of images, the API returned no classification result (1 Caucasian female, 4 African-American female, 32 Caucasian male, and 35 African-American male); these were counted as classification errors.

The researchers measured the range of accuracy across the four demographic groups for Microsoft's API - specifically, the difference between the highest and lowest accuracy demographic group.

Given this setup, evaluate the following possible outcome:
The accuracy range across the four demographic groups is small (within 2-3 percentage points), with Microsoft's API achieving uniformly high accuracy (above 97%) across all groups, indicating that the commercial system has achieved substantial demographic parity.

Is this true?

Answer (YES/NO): NO